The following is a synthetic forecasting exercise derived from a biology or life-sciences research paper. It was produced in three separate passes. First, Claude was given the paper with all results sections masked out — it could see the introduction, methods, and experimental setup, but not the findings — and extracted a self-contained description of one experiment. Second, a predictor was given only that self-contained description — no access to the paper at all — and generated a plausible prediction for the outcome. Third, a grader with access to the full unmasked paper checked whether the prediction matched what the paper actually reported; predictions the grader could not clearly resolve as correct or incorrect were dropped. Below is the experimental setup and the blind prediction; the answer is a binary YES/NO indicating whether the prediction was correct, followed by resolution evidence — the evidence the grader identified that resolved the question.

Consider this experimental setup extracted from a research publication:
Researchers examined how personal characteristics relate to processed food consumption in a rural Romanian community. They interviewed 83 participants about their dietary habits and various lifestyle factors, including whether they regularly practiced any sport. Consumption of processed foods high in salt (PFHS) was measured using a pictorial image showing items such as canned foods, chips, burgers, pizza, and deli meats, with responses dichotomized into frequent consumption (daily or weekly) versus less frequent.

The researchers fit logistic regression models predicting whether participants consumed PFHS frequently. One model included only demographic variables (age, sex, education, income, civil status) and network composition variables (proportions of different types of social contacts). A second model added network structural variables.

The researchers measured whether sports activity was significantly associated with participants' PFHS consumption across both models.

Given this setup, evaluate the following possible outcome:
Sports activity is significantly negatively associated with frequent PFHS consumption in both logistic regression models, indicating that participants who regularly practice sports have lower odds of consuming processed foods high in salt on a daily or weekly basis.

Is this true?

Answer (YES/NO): YES